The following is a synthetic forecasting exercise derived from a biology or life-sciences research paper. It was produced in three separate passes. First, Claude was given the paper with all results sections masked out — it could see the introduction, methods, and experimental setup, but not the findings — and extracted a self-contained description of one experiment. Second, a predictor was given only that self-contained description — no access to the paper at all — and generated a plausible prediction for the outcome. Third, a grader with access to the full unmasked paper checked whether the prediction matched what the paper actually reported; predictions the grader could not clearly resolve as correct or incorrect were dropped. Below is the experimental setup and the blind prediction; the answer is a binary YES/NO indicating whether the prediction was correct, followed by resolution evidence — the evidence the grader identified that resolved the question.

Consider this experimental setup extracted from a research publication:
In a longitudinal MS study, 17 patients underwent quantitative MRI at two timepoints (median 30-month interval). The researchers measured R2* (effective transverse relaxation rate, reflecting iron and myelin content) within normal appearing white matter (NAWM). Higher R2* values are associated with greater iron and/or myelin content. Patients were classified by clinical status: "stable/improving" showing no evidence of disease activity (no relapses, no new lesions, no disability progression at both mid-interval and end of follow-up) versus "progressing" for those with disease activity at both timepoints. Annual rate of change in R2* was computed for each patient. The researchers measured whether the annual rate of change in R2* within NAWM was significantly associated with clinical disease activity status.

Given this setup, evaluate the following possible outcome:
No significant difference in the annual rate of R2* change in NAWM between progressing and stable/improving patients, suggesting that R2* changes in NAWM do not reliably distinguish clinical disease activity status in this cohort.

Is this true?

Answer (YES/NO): NO